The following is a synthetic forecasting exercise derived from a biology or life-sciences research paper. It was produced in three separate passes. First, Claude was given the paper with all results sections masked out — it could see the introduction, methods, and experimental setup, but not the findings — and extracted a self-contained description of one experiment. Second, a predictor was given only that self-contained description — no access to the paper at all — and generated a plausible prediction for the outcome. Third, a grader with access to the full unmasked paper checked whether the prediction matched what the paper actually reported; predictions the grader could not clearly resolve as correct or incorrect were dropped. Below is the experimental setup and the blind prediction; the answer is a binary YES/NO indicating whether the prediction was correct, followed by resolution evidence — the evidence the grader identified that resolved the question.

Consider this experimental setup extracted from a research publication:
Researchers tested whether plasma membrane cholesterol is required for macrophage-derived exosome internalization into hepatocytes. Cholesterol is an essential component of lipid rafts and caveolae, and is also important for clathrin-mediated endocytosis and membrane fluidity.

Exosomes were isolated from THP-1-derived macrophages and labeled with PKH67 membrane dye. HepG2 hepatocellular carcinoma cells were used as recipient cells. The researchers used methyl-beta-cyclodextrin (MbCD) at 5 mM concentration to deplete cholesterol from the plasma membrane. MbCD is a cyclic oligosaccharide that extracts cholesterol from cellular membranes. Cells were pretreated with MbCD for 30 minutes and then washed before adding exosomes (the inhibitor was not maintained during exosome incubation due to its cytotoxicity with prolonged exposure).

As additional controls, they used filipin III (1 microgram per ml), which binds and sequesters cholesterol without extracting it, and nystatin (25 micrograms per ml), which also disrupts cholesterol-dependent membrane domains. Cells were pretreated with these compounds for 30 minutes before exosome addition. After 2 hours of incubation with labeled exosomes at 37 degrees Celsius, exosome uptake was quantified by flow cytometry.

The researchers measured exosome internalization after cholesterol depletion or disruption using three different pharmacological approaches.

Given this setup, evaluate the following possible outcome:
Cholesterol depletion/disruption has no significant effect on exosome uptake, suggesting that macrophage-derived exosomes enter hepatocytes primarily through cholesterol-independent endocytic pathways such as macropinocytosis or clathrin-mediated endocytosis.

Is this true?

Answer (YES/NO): NO